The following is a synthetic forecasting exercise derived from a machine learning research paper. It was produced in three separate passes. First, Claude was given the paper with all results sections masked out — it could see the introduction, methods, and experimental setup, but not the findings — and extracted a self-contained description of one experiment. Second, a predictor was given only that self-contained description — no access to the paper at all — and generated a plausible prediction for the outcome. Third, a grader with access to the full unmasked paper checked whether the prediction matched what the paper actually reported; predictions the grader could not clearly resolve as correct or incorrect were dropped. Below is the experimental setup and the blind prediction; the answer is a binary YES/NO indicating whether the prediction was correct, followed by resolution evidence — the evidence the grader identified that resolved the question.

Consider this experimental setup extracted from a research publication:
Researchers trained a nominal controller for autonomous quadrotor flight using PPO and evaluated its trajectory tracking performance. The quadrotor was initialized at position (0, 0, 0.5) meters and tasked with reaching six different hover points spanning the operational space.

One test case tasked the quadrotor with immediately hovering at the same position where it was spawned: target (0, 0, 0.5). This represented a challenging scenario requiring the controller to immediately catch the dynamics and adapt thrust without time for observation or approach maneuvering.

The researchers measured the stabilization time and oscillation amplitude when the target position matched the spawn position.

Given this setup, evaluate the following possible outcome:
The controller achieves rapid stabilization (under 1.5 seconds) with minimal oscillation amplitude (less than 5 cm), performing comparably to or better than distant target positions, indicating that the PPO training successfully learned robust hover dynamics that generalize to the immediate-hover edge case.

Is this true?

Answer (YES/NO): YES